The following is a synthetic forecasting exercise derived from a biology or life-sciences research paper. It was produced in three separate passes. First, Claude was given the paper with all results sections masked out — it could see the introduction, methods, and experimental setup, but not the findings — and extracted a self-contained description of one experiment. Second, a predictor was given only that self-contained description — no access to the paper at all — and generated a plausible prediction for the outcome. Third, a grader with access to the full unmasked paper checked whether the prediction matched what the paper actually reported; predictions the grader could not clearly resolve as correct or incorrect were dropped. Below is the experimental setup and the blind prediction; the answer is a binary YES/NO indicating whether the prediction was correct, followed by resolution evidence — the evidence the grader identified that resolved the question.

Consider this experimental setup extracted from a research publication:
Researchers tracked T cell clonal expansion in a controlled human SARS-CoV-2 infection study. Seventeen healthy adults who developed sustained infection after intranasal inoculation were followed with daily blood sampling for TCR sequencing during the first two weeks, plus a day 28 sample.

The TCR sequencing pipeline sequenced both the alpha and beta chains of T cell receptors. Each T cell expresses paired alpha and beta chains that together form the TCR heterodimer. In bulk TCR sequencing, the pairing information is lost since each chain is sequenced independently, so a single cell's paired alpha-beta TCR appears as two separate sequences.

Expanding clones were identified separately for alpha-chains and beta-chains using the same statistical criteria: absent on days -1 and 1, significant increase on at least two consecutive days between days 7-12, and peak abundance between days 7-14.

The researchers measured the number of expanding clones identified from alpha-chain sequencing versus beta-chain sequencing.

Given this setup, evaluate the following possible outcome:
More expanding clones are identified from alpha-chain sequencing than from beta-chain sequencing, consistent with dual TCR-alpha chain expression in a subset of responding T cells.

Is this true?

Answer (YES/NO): NO